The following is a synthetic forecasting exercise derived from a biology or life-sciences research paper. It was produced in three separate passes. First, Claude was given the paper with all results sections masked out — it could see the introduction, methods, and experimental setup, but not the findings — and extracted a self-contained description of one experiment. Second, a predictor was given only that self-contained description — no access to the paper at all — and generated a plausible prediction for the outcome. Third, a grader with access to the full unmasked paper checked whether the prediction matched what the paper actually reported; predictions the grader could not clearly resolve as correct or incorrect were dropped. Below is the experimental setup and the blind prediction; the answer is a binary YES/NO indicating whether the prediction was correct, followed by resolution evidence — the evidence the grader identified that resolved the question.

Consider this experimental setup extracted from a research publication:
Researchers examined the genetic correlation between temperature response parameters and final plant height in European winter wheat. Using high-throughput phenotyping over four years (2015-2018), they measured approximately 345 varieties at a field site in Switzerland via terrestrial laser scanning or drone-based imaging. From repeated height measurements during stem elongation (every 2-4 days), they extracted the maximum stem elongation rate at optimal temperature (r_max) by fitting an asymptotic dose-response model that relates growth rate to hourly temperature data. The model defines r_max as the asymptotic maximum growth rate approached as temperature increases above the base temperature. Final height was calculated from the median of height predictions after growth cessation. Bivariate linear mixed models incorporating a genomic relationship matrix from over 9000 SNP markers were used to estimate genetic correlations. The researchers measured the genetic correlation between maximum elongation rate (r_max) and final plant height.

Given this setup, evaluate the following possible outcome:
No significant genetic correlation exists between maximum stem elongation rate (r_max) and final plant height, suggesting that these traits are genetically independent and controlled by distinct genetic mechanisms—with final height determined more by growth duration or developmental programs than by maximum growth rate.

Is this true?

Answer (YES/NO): NO